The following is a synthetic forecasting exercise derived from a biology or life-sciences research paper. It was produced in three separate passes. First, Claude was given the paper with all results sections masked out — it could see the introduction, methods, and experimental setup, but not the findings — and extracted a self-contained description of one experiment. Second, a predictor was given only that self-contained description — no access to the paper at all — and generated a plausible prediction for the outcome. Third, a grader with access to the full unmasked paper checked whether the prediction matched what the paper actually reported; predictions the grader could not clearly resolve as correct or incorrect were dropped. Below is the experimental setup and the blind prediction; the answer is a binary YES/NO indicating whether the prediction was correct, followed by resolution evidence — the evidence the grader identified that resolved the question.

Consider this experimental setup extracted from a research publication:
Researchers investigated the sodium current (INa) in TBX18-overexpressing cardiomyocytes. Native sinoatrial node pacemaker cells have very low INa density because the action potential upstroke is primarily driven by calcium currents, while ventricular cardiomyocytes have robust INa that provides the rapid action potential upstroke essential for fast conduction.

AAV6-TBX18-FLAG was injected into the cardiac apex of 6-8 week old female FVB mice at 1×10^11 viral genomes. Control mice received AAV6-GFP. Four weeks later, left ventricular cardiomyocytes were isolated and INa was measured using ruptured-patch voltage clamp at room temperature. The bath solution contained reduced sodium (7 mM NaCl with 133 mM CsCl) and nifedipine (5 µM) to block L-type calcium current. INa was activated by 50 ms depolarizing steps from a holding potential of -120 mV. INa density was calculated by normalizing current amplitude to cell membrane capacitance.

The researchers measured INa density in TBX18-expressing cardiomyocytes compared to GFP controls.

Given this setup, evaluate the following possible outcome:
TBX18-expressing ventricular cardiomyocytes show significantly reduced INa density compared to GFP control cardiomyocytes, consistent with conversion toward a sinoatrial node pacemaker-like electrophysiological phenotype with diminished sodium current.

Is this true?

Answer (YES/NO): NO